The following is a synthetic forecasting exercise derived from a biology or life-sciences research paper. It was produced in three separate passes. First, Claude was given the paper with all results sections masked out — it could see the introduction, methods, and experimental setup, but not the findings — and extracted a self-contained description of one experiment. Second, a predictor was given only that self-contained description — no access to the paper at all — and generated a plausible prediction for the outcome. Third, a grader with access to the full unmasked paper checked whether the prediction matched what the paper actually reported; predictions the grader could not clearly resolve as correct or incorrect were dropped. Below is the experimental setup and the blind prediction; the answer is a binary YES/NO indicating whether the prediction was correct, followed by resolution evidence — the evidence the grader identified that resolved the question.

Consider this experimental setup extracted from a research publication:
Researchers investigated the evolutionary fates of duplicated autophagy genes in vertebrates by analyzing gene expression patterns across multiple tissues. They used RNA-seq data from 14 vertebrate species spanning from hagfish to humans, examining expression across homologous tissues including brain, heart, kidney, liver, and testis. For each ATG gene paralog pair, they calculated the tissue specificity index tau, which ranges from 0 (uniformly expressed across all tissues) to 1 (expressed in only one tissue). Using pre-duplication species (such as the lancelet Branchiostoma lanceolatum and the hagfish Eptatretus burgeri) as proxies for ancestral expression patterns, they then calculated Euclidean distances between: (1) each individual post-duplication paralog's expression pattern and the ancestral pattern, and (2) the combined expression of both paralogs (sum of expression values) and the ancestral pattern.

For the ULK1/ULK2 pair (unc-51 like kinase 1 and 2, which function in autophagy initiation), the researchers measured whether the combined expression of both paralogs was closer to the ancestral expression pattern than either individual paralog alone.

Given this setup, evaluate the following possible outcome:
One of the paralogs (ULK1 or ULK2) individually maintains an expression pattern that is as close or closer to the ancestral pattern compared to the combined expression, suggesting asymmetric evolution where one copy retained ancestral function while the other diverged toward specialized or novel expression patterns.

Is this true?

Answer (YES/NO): NO